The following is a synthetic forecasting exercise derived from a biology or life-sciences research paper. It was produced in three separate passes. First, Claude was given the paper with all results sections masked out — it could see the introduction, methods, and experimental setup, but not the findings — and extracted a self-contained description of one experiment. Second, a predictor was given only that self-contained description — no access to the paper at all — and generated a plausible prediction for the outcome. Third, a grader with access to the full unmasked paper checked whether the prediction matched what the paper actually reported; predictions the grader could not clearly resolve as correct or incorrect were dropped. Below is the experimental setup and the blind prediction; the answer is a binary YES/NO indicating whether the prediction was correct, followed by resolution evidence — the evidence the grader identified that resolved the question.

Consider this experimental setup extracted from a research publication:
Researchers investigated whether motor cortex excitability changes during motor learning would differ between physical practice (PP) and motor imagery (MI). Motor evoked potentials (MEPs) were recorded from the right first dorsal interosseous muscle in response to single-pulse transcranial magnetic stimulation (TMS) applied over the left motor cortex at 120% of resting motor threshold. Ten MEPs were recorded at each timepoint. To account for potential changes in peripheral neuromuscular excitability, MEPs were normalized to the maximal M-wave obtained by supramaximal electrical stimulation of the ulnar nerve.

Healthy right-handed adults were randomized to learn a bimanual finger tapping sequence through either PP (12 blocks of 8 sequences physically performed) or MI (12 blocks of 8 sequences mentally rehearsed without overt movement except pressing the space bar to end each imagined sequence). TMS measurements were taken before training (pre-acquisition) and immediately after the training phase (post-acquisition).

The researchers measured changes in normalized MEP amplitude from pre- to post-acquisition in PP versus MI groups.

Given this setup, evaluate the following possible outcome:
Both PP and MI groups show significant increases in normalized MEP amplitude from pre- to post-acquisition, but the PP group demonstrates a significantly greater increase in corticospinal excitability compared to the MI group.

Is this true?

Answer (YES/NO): NO